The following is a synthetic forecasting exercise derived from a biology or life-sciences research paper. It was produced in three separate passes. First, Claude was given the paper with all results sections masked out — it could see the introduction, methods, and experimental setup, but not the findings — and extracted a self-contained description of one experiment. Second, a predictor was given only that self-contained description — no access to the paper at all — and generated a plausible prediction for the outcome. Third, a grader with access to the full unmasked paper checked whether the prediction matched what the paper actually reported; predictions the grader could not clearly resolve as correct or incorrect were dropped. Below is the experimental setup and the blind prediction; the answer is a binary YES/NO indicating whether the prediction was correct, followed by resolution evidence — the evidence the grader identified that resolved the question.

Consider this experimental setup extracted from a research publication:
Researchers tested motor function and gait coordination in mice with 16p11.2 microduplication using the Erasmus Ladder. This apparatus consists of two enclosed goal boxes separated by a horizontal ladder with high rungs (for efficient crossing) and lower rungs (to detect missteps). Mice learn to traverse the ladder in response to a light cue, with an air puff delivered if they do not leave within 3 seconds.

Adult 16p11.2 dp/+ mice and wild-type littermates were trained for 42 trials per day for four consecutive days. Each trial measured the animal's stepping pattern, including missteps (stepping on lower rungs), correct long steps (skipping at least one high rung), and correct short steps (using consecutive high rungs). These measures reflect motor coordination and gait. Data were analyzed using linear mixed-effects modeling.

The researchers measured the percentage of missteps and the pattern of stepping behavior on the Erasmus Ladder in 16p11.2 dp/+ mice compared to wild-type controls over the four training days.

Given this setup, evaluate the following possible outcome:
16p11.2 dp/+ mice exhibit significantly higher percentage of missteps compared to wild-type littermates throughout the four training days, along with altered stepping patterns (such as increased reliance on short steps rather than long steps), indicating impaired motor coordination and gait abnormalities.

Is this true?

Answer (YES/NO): NO